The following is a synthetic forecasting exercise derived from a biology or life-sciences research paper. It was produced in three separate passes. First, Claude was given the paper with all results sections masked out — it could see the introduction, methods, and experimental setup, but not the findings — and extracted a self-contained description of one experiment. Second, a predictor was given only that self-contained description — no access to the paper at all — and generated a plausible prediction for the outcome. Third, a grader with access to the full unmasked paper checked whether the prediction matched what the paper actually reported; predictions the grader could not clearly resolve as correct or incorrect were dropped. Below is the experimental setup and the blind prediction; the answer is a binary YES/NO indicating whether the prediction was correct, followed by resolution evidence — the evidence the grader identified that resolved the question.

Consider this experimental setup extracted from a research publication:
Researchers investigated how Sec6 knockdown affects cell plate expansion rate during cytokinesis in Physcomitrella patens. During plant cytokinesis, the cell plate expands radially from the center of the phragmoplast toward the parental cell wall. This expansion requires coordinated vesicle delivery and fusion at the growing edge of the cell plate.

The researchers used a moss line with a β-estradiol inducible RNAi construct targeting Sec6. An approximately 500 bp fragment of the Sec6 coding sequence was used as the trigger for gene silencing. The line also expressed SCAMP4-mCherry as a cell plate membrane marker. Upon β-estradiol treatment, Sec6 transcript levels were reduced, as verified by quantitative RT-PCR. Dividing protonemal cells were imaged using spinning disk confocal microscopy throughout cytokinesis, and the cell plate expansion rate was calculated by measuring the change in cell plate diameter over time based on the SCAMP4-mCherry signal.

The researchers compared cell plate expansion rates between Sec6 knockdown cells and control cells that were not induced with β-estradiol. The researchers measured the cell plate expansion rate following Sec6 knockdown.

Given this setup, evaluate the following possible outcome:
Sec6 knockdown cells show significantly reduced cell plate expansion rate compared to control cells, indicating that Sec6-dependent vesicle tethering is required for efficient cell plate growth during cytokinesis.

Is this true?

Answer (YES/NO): NO